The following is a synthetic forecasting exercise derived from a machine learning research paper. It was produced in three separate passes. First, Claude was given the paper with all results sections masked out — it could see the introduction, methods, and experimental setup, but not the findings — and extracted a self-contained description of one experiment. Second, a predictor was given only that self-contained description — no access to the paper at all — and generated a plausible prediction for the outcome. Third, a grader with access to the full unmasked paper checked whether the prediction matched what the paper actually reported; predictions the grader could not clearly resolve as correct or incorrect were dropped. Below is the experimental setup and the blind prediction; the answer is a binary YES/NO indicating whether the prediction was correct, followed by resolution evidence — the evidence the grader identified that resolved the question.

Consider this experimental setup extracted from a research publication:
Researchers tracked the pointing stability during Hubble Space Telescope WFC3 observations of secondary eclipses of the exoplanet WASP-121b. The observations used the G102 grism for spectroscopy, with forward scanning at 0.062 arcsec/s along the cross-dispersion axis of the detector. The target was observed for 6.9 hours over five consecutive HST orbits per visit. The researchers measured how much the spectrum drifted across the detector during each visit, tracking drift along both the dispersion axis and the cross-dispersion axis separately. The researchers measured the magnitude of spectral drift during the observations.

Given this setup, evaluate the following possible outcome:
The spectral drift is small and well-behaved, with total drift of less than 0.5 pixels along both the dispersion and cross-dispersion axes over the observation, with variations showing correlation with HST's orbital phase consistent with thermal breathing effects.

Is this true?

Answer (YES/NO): NO